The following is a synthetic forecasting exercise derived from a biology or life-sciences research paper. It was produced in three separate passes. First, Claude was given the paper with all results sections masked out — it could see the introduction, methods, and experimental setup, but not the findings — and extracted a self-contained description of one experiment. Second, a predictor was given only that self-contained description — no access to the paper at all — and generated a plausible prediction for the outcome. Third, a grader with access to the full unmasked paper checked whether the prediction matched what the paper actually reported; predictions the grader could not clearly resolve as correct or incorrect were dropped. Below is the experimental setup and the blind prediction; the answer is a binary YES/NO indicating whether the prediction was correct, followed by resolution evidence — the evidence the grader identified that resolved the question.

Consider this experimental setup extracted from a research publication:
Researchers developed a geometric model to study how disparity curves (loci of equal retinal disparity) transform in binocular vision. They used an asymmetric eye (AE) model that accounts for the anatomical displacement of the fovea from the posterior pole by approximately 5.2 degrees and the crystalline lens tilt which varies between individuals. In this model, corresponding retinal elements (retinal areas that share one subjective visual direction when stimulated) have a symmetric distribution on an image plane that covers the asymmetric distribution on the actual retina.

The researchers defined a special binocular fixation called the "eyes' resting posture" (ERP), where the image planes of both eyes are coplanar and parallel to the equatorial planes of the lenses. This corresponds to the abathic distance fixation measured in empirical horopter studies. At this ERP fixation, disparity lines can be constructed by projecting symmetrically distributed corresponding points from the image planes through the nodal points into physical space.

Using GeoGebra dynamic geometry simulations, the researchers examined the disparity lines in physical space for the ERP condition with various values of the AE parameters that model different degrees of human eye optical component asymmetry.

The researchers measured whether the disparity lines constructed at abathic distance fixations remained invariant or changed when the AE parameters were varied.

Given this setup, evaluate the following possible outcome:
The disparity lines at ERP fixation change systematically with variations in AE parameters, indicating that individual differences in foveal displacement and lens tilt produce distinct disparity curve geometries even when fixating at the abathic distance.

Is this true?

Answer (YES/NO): NO